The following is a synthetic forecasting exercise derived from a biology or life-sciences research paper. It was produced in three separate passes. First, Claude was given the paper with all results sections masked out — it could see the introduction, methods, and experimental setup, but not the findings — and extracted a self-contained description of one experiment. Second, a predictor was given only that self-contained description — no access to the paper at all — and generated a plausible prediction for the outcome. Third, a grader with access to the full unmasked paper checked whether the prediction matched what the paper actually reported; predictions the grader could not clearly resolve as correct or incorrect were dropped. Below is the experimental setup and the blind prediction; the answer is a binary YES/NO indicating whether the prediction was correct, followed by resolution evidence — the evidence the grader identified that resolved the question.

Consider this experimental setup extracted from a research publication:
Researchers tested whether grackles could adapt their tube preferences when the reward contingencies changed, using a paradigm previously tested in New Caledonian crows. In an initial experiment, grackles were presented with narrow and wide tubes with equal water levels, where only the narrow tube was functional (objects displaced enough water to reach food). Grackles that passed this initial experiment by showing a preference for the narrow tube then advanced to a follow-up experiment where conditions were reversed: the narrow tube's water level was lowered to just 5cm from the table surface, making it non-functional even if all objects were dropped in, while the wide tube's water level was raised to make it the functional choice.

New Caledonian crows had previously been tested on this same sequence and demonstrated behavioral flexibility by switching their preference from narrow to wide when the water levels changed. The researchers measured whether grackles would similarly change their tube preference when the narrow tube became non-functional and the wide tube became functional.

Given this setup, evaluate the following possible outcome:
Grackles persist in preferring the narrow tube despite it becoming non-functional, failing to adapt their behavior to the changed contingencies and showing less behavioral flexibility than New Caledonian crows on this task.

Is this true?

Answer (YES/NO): NO